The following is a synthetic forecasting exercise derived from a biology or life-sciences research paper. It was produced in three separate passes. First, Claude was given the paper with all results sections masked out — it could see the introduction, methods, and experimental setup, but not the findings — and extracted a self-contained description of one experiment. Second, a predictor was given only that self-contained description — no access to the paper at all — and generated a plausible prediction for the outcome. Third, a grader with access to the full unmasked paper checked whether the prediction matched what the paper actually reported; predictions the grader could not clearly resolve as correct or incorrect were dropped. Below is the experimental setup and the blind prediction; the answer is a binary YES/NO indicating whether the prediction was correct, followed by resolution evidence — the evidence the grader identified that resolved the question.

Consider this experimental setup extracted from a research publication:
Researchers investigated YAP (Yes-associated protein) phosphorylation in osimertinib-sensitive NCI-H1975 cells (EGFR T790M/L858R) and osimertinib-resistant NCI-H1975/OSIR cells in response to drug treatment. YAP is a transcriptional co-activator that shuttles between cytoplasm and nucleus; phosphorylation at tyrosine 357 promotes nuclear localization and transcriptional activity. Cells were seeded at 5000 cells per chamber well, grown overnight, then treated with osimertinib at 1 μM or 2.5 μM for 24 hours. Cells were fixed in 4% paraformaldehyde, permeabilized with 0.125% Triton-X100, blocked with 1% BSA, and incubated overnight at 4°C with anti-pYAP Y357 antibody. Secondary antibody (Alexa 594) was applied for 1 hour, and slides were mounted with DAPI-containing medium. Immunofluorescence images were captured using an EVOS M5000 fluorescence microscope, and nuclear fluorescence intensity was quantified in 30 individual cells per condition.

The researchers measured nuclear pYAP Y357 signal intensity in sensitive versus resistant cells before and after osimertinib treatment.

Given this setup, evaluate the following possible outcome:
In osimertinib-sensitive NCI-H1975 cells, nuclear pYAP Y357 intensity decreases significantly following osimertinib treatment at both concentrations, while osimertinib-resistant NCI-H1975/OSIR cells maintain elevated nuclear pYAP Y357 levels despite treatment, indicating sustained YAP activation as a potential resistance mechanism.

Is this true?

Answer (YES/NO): YES